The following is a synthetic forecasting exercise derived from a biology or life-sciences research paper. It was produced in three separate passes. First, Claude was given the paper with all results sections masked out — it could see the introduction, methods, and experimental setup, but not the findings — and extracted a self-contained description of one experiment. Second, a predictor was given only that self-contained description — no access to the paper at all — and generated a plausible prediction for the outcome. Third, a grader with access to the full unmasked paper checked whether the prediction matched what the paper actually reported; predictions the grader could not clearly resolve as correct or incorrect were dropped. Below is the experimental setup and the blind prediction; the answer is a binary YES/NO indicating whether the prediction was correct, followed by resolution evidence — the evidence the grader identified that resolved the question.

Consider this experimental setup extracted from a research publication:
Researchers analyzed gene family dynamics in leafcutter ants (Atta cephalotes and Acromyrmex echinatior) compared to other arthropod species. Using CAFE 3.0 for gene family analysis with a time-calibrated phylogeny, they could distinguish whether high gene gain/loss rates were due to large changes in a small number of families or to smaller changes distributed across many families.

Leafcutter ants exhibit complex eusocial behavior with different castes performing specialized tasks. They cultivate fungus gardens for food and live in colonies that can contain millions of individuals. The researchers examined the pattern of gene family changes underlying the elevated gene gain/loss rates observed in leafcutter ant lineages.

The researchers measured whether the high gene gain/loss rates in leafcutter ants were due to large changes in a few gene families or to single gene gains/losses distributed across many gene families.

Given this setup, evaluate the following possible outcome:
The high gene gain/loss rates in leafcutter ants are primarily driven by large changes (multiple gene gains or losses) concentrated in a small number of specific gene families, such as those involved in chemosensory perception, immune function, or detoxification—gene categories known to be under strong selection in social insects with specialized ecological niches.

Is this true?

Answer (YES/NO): NO